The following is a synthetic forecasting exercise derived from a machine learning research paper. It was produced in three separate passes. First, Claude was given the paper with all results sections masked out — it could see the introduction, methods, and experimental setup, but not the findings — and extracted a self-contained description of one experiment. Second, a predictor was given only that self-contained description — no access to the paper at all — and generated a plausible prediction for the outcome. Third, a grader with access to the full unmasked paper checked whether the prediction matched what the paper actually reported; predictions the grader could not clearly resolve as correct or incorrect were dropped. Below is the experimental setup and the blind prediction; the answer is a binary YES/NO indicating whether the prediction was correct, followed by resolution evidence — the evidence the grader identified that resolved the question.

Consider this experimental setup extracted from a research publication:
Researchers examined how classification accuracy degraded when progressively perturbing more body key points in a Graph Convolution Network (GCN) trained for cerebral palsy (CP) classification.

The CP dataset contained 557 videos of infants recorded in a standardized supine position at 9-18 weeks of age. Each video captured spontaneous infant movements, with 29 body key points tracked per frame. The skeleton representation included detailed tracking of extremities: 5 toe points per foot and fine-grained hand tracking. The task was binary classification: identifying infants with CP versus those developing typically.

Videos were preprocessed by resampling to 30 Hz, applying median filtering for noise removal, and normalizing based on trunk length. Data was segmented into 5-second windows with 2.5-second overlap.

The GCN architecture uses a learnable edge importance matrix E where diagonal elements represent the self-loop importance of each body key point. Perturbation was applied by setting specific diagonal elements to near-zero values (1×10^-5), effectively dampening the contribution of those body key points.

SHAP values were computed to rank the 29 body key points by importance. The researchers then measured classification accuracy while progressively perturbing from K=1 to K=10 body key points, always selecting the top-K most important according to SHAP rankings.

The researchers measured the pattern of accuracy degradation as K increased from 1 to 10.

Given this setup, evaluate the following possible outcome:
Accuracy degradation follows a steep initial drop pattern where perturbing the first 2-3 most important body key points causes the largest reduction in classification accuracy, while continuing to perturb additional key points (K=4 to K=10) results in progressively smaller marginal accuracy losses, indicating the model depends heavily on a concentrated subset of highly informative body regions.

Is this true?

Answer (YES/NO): NO